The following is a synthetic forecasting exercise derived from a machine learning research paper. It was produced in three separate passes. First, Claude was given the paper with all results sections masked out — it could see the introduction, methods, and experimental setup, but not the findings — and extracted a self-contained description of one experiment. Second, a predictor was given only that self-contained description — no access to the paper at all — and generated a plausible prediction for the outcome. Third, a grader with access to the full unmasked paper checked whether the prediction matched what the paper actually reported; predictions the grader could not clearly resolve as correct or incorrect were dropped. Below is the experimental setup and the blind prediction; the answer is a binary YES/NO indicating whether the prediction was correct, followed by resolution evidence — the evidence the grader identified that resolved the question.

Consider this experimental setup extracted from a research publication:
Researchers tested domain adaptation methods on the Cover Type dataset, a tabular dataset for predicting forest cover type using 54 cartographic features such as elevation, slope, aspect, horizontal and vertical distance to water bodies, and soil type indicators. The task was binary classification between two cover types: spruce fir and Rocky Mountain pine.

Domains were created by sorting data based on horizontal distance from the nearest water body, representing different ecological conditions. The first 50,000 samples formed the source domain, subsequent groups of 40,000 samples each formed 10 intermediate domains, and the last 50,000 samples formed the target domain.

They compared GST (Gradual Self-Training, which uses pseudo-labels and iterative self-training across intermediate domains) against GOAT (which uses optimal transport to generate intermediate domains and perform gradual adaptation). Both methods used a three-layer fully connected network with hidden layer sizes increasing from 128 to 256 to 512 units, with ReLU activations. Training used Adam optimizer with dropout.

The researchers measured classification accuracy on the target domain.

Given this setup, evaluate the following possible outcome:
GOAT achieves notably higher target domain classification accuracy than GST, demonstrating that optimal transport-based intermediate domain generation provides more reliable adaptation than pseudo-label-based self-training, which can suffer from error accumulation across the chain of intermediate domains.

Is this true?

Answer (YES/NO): NO